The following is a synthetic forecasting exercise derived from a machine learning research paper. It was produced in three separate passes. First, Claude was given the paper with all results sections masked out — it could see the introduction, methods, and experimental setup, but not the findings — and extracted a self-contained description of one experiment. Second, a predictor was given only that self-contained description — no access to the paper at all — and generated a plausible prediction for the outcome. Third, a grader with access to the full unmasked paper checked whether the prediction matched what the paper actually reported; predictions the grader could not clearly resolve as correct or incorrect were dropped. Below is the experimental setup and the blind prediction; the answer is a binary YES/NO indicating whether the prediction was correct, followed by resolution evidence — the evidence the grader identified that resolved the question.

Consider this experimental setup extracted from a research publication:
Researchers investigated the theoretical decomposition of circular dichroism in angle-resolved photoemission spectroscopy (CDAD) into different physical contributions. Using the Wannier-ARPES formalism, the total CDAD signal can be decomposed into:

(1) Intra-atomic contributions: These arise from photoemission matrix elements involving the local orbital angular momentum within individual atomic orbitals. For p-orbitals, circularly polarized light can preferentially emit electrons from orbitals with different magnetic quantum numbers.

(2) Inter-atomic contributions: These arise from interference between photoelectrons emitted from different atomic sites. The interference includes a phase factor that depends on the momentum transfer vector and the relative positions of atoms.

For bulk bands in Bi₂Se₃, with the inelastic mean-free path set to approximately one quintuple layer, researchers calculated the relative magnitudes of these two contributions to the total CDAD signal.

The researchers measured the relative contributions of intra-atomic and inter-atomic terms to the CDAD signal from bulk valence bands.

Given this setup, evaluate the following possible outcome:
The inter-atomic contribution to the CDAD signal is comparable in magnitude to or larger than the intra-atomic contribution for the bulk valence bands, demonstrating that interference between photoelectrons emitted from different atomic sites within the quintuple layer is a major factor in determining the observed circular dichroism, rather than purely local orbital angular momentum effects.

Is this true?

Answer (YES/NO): YES